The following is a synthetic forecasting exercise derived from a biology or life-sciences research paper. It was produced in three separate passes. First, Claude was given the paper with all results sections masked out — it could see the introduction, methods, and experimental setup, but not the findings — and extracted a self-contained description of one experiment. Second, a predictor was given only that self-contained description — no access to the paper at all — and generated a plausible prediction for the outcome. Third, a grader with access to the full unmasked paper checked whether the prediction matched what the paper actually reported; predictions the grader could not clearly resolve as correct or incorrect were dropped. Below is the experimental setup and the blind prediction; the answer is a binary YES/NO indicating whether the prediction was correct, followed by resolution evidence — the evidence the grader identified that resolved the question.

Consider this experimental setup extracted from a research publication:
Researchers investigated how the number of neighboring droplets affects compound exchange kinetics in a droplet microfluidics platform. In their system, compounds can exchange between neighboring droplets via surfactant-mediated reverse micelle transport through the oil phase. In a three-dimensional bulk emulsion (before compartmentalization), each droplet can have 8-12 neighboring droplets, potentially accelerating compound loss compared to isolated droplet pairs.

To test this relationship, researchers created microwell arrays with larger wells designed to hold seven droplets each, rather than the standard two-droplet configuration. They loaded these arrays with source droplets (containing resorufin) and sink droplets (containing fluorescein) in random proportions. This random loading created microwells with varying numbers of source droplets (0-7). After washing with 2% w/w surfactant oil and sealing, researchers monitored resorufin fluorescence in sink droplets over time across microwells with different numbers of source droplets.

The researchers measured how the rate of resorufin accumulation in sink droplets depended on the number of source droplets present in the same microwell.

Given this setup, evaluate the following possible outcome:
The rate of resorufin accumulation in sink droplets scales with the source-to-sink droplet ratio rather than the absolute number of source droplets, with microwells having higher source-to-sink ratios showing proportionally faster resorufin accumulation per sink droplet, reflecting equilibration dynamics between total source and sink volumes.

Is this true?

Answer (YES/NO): NO